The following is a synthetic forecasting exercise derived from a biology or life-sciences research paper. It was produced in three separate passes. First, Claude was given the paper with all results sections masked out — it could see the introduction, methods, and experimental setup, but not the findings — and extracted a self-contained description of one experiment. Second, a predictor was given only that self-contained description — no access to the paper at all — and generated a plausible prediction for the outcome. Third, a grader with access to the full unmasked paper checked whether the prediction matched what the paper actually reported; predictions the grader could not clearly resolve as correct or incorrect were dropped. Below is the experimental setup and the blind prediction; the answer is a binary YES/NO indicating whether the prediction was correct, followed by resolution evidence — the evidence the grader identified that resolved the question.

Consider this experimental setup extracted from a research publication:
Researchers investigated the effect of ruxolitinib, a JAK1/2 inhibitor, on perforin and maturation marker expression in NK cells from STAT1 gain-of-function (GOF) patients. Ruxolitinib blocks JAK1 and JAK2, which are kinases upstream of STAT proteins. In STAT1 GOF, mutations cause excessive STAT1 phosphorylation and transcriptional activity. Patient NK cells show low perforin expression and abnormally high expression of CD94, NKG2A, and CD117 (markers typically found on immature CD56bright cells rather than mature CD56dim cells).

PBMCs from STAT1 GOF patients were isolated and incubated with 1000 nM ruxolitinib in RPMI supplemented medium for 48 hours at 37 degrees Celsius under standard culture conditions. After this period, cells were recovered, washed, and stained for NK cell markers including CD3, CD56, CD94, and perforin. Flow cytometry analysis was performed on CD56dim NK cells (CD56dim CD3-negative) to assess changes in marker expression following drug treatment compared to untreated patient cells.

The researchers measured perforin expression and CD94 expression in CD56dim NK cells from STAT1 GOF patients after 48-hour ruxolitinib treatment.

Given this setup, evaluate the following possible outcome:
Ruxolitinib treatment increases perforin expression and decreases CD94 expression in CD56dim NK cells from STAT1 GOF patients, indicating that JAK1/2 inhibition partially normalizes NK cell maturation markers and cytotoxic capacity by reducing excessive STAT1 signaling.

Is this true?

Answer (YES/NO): NO